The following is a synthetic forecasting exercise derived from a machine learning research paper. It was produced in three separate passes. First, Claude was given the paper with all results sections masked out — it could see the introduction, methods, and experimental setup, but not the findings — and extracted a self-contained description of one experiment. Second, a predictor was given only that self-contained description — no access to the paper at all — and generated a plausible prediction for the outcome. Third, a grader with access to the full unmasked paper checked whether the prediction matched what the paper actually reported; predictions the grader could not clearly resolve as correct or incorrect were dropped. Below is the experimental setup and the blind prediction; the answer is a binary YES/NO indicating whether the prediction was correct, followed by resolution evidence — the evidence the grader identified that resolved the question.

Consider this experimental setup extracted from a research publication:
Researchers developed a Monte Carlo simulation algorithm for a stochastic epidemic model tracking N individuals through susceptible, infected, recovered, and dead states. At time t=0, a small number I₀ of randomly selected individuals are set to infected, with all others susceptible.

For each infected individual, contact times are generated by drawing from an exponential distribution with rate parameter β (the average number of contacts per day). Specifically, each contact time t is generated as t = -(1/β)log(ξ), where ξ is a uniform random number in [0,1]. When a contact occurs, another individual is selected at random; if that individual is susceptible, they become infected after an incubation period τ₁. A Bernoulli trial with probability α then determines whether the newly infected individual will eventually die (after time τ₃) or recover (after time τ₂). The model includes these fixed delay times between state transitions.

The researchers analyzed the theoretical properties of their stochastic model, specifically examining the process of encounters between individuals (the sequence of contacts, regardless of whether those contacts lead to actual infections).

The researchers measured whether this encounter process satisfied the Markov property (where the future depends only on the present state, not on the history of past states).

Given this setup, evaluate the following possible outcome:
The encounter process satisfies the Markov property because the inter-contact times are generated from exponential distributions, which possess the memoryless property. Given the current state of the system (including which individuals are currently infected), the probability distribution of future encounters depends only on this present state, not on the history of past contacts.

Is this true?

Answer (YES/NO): YES